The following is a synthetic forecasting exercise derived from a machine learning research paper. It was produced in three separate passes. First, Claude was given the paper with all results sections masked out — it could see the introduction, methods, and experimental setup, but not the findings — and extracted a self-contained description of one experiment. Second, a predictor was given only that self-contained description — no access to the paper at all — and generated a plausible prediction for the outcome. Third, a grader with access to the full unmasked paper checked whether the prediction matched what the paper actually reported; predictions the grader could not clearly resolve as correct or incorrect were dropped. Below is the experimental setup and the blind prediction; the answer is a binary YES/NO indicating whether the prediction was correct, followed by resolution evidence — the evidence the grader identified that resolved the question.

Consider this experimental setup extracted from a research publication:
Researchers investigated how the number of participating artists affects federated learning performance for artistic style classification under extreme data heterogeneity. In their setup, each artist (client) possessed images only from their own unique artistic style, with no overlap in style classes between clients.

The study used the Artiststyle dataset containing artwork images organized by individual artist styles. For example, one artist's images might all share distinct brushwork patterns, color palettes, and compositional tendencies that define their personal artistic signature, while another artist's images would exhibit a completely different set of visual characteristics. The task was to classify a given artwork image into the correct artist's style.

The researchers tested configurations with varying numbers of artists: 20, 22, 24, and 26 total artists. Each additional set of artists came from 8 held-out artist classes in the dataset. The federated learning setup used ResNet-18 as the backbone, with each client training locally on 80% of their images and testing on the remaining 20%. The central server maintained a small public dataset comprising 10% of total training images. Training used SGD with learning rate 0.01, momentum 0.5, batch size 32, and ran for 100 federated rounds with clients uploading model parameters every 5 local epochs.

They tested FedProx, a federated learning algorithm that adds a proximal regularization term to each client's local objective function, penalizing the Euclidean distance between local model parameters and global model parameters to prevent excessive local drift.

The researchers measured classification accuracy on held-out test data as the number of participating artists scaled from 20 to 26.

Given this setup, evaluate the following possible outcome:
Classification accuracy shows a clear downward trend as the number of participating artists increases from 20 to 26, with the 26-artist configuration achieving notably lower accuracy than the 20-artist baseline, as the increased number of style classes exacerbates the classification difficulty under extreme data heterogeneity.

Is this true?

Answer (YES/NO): NO